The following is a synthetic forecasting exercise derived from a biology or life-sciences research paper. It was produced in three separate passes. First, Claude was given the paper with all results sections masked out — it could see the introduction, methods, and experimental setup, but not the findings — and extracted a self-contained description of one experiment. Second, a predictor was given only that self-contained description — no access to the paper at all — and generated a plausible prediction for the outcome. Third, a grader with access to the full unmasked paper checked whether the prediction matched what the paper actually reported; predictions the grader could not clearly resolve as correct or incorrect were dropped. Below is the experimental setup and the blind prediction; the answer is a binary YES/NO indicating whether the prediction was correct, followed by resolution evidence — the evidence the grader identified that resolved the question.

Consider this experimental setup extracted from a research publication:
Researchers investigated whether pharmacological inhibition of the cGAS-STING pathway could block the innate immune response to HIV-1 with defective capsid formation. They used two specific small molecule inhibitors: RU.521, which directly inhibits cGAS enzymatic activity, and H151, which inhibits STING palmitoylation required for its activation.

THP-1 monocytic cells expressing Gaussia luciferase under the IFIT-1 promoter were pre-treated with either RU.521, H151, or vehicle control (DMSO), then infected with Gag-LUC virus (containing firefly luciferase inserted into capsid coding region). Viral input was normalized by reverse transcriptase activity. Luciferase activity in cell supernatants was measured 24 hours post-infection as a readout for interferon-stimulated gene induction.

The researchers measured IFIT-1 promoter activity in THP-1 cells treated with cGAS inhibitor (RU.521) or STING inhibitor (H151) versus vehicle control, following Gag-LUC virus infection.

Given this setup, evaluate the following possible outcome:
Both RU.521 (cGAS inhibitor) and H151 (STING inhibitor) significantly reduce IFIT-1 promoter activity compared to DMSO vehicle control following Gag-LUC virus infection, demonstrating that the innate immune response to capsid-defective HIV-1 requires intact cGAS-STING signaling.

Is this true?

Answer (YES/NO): YES